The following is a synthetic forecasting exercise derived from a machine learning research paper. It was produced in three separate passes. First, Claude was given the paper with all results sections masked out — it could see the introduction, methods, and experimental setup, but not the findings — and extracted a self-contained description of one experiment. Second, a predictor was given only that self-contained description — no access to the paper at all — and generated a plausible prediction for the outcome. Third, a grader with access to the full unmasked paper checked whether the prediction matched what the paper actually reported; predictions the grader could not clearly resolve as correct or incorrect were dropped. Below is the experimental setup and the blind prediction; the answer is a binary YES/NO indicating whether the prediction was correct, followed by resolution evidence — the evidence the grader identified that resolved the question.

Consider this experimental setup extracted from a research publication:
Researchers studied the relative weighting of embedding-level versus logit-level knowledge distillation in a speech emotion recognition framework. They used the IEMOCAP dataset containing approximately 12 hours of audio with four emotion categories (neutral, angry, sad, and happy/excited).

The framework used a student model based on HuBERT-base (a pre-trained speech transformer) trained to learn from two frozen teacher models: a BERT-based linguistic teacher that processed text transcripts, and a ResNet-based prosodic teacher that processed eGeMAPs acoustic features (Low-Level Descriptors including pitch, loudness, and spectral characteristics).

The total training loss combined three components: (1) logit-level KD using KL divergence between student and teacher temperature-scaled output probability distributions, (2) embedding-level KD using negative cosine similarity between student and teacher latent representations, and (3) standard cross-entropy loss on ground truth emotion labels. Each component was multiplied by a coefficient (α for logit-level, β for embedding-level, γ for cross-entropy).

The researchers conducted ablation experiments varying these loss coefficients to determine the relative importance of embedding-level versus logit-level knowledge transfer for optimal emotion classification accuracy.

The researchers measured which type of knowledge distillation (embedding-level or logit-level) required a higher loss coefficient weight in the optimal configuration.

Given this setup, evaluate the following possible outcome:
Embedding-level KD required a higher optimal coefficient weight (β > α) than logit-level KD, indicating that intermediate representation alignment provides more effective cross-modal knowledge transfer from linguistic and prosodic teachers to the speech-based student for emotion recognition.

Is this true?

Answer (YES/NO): YES